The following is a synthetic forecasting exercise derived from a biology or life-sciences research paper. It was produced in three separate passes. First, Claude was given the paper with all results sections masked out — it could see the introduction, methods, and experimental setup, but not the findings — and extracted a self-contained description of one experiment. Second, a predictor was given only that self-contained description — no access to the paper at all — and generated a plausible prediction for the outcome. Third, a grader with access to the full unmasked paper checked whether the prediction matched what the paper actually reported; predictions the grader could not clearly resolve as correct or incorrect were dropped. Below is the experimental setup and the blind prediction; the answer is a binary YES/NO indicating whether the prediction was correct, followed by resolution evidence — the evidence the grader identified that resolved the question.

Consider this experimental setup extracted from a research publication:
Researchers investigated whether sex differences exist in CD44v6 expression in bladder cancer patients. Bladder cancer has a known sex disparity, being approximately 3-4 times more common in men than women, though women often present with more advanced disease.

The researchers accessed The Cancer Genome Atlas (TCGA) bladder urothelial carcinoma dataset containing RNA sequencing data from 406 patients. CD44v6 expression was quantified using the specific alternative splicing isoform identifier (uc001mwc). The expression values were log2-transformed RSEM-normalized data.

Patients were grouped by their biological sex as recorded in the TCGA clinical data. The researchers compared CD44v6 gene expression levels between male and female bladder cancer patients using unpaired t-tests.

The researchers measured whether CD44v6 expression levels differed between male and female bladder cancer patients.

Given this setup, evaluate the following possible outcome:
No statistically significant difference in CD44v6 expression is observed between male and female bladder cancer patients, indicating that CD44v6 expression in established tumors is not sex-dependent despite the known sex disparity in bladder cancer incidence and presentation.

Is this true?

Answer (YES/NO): YES